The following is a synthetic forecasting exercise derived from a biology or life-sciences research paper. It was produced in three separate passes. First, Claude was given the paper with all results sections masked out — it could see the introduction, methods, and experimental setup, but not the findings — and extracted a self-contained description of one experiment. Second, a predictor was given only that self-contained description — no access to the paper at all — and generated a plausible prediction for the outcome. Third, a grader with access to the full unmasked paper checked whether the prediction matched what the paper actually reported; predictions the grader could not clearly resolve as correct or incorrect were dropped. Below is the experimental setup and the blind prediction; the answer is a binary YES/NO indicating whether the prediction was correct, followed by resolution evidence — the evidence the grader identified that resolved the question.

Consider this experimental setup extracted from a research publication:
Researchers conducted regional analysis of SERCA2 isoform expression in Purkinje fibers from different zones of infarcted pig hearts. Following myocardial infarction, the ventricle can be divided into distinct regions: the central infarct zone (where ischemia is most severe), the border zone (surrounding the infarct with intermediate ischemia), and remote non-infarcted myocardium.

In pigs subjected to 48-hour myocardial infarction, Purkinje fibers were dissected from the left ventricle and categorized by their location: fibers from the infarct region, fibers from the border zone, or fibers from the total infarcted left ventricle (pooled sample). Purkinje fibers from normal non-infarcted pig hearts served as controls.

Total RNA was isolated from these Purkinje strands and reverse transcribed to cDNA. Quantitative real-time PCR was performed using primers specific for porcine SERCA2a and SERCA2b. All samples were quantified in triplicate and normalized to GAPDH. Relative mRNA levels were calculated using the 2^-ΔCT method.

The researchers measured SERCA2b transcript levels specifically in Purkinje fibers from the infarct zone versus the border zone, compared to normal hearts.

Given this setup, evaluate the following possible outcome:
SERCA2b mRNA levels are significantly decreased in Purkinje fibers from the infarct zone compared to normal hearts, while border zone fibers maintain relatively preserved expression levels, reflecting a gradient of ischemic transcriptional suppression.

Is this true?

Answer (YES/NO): NO